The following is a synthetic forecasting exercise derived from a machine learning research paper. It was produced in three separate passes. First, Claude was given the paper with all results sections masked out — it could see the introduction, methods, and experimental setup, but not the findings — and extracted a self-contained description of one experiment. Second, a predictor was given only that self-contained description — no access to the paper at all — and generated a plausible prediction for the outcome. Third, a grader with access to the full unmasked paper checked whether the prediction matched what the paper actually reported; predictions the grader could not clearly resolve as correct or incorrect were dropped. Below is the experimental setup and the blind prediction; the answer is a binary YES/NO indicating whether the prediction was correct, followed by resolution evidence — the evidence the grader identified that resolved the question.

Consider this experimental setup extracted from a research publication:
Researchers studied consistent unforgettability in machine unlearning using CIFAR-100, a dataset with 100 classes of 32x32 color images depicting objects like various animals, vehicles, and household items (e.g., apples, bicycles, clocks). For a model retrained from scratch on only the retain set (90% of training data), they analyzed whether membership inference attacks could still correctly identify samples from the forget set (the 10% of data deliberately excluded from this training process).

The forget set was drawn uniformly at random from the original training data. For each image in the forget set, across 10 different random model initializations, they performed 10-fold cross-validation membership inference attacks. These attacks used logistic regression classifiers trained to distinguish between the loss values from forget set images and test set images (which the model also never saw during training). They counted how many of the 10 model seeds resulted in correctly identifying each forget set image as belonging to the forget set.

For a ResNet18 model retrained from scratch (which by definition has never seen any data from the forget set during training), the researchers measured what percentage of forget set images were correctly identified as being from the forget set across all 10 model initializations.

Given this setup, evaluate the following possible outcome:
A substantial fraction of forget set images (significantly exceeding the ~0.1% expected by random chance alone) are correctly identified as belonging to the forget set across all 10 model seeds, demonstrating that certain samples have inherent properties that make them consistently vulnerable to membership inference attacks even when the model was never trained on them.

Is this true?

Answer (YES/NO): YES